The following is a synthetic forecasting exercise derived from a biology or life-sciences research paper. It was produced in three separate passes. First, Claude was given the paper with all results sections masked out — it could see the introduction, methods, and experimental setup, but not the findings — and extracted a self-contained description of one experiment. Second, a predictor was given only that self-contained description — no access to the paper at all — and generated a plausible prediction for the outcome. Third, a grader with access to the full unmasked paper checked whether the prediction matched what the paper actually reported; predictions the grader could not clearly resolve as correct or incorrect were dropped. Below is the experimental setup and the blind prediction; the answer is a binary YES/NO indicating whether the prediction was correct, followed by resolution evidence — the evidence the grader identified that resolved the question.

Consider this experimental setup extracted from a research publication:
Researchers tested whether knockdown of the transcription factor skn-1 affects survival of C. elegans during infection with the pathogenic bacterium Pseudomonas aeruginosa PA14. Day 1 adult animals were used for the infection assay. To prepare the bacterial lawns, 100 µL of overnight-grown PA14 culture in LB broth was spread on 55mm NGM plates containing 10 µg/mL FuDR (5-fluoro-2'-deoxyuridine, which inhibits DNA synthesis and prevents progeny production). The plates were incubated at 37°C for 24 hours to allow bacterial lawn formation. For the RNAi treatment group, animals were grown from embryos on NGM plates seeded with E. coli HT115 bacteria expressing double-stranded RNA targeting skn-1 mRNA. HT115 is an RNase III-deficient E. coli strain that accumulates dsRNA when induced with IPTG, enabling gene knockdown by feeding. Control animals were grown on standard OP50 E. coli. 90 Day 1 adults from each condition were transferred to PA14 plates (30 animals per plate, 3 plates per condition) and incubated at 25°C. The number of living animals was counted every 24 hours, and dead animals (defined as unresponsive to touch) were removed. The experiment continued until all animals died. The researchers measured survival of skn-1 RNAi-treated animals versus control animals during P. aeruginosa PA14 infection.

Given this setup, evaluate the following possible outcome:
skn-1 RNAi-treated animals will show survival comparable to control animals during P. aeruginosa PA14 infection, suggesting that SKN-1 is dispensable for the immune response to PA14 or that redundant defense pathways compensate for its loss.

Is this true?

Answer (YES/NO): NO